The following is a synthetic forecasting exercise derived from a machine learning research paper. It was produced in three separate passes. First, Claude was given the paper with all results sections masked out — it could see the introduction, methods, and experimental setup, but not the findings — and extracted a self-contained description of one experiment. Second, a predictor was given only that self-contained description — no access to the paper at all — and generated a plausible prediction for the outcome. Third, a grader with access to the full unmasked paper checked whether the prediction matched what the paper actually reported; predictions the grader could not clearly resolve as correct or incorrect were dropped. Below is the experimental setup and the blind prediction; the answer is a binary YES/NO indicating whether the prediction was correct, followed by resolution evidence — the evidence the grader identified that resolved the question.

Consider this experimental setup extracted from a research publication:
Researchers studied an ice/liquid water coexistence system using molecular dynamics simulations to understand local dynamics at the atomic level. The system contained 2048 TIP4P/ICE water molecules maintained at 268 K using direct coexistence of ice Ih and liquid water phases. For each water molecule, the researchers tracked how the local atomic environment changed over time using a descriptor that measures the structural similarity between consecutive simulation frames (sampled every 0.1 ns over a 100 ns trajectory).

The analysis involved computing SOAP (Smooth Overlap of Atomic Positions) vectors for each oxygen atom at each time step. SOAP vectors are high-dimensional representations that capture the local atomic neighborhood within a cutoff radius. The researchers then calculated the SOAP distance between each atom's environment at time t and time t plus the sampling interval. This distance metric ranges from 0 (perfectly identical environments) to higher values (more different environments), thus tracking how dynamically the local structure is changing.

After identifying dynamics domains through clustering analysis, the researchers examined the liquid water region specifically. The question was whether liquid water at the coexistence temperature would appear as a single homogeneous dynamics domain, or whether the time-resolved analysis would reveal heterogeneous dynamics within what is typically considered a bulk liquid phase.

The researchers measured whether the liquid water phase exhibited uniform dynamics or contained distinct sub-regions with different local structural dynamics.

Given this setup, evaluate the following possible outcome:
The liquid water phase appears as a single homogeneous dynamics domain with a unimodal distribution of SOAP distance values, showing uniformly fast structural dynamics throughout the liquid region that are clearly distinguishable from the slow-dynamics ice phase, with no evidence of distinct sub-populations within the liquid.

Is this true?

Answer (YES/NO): NO